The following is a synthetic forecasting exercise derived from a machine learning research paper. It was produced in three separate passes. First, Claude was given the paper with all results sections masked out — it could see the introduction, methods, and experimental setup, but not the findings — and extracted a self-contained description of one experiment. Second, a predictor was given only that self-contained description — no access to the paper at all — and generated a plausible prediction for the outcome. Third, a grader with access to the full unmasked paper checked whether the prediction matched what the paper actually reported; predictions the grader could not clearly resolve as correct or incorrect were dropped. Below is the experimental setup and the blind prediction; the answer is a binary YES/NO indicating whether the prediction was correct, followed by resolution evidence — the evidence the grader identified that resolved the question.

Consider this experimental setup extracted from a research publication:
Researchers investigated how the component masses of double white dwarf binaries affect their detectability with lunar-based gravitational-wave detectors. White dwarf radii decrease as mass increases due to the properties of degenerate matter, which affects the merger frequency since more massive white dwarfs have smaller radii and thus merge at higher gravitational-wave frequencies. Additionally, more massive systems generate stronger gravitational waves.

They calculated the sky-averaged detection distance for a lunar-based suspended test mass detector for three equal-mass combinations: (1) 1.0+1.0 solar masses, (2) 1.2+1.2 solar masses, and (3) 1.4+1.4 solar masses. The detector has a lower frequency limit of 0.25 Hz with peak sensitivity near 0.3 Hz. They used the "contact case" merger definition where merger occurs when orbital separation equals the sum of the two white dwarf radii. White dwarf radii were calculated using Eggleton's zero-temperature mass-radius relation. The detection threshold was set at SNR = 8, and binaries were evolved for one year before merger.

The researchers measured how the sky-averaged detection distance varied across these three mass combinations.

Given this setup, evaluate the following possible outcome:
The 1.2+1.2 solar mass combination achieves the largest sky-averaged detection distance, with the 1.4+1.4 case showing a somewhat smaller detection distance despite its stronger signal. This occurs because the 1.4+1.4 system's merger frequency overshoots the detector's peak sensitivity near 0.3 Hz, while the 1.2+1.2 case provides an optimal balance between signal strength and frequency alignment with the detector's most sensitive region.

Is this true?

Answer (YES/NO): NO